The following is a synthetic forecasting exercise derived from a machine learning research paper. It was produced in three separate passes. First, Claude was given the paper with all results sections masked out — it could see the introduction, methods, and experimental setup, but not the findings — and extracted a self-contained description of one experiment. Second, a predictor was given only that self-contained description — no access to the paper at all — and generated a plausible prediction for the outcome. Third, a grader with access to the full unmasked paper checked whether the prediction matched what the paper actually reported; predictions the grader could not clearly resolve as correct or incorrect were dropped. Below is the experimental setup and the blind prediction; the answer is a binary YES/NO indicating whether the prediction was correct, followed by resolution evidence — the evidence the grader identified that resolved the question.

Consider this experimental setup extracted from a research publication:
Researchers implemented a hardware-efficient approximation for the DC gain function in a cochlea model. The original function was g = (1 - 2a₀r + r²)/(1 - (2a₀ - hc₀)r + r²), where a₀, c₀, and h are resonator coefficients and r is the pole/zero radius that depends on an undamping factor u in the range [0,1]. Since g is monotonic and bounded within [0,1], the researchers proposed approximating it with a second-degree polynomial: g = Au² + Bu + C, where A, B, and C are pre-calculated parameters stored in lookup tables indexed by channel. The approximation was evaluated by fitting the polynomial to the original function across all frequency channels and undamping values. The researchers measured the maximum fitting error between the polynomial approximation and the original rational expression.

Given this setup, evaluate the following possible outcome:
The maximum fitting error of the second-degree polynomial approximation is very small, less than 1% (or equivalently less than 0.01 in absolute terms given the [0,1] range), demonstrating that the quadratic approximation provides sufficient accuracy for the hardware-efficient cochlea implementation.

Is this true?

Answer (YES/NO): YES